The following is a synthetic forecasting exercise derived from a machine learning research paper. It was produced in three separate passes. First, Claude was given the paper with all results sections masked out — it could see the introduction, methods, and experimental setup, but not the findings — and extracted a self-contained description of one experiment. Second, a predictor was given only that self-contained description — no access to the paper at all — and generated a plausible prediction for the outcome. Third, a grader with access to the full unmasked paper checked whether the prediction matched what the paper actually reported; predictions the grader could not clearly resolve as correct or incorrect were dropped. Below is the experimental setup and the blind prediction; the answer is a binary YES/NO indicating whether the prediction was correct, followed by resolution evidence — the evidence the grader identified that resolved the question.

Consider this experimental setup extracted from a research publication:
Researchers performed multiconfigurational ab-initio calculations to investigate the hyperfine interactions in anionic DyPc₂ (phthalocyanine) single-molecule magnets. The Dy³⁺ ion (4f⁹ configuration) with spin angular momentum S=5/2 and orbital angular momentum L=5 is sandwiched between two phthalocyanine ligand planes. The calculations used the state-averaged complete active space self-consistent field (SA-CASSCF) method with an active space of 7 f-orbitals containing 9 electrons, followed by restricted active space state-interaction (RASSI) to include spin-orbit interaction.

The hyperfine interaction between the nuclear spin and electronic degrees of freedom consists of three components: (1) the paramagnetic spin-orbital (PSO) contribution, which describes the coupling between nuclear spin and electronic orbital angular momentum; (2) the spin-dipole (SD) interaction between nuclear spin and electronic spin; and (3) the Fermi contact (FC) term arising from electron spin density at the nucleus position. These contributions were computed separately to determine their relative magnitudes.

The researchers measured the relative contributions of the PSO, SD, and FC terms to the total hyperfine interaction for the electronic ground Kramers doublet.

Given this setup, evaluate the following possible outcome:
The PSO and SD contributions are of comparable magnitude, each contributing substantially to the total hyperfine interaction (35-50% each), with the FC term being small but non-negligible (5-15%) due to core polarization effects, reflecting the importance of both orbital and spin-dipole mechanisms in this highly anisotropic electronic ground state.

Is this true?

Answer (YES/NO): NO